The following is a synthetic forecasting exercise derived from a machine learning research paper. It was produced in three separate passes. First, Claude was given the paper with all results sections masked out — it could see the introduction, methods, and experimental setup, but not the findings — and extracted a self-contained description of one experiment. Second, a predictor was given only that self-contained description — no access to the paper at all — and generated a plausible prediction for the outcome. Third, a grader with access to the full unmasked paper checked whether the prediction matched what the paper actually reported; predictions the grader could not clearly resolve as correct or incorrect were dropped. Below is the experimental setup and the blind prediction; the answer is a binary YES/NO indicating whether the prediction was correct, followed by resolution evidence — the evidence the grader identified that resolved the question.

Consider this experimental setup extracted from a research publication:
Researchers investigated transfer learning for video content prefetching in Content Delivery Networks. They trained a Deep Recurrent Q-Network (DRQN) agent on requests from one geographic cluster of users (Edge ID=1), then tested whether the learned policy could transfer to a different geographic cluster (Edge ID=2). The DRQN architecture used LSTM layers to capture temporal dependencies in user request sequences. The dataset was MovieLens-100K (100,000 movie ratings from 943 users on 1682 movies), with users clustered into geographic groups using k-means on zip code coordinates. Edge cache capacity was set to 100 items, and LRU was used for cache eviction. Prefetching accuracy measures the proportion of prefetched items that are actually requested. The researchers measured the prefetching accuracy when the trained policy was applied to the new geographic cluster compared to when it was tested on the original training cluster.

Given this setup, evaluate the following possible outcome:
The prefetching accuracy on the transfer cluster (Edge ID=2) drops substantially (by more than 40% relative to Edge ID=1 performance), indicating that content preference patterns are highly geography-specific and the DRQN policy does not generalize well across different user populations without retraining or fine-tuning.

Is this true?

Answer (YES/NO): NO